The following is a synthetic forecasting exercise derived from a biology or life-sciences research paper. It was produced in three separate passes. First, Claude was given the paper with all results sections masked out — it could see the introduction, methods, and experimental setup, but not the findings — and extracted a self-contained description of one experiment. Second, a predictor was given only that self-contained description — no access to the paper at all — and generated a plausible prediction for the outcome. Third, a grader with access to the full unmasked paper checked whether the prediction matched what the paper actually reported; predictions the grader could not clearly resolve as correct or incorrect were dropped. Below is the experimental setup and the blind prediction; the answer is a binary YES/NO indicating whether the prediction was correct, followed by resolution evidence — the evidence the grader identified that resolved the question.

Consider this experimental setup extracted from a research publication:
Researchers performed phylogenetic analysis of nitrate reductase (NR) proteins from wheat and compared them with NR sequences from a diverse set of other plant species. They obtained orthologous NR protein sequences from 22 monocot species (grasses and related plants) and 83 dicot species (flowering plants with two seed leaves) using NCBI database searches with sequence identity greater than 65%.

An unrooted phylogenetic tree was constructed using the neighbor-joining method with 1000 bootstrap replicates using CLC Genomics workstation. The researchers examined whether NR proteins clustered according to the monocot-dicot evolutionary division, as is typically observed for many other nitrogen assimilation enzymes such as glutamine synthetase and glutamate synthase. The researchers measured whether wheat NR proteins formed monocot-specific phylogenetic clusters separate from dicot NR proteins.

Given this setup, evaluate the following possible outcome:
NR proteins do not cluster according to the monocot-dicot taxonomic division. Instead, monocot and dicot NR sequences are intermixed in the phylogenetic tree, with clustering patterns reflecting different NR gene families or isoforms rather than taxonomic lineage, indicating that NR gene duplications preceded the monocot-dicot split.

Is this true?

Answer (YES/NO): NO